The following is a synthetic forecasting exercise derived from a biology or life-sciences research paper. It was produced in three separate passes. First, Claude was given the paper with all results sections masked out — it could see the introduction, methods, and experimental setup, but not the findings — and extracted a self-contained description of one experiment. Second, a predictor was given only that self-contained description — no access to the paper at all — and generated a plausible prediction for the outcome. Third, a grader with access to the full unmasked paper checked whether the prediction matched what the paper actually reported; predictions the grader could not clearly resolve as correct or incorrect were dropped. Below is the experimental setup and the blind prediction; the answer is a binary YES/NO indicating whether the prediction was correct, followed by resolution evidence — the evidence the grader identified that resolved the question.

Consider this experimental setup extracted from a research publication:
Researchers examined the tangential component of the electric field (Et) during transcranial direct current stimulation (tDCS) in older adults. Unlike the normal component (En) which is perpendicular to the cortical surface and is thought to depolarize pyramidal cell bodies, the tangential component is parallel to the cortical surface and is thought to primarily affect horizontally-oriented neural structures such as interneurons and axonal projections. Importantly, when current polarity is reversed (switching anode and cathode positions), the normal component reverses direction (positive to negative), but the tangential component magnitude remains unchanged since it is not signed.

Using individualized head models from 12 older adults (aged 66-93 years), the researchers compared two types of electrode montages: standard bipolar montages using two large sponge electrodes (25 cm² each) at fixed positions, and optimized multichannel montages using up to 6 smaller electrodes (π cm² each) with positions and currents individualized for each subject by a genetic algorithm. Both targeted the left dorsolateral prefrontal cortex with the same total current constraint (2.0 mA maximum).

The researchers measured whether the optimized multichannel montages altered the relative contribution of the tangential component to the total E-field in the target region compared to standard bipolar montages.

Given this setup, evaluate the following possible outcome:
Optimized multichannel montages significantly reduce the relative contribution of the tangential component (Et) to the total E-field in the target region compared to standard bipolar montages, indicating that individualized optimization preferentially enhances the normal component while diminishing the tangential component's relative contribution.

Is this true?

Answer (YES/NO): YES